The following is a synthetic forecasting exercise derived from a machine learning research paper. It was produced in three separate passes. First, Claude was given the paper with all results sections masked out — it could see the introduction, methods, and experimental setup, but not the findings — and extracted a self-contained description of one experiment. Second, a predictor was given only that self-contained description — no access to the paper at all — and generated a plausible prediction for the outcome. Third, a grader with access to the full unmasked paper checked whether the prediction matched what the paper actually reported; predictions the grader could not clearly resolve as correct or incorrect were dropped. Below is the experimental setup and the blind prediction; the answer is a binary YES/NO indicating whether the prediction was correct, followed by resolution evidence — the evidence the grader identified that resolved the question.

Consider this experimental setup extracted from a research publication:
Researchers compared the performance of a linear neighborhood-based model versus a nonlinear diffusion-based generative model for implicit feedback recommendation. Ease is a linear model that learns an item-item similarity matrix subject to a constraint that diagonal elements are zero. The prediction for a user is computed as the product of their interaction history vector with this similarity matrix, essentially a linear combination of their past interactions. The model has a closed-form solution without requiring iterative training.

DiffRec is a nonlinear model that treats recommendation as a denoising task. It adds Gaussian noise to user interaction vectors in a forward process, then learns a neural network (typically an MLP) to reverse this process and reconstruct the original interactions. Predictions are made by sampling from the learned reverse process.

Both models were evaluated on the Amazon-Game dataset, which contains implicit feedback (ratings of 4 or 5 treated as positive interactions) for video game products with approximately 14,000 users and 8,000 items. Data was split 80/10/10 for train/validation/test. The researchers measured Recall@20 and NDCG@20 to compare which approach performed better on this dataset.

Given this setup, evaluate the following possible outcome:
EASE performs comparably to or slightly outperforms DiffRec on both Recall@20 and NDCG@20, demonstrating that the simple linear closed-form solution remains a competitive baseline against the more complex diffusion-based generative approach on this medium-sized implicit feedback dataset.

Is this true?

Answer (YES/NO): NO